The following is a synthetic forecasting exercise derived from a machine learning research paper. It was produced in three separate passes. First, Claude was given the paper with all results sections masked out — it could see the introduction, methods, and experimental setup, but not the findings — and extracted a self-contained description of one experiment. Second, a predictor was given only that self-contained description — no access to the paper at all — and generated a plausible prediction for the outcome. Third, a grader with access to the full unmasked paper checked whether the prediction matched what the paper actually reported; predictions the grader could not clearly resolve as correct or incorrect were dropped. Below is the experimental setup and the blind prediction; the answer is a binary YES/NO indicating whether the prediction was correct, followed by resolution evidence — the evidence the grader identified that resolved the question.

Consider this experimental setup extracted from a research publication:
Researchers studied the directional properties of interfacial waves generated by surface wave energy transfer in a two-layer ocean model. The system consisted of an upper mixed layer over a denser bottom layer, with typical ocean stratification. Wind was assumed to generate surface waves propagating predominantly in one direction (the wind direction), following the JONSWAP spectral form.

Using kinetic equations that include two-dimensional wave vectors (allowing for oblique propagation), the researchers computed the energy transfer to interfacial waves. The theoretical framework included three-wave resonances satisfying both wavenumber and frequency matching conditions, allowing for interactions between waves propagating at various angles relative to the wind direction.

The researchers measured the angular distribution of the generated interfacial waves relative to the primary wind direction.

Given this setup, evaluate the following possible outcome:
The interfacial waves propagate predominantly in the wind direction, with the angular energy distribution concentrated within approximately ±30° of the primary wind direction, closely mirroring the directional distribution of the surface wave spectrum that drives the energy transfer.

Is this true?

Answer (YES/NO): NO